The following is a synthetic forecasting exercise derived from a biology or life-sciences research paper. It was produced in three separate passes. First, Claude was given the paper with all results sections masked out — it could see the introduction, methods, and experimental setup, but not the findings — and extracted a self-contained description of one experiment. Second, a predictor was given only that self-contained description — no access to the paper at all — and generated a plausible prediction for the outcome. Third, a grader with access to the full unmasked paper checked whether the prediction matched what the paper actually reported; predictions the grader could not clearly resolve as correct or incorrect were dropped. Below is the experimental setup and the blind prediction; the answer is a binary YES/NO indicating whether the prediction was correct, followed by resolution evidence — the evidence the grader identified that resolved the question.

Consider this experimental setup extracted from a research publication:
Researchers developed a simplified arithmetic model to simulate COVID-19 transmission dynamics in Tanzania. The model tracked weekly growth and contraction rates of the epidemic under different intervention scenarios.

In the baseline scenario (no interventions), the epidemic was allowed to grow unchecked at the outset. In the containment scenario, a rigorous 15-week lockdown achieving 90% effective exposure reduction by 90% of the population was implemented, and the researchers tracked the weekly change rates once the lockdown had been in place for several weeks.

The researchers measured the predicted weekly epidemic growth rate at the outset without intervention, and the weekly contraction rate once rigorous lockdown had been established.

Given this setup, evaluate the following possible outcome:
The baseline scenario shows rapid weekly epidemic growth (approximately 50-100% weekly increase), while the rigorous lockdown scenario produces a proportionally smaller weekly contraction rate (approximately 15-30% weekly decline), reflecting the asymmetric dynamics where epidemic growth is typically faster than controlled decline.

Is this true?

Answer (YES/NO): NO